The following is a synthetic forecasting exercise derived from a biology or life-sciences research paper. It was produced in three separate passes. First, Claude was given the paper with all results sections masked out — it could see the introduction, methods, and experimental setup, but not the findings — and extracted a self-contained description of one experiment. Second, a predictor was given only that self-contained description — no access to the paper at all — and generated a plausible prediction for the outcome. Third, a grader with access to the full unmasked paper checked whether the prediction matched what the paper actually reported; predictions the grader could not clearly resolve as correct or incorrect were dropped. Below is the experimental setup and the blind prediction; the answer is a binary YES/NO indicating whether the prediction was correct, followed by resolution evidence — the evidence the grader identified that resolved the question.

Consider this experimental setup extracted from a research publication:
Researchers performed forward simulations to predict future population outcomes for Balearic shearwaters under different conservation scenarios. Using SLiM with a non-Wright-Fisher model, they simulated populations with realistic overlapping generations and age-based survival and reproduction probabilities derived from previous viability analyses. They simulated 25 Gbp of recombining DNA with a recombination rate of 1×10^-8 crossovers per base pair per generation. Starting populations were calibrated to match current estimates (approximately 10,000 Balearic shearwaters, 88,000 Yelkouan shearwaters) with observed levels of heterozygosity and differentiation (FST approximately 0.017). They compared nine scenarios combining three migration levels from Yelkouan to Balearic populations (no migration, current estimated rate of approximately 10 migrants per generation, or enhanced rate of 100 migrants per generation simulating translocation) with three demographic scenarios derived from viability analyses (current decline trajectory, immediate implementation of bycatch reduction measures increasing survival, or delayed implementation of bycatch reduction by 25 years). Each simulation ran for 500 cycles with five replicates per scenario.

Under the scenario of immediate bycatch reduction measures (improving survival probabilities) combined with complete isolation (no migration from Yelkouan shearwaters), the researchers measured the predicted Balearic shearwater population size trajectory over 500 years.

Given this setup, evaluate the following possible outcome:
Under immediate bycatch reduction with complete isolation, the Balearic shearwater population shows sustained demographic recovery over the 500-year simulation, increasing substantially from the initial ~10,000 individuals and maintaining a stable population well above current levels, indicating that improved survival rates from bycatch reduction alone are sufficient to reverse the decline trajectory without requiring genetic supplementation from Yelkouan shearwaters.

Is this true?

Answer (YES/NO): NO